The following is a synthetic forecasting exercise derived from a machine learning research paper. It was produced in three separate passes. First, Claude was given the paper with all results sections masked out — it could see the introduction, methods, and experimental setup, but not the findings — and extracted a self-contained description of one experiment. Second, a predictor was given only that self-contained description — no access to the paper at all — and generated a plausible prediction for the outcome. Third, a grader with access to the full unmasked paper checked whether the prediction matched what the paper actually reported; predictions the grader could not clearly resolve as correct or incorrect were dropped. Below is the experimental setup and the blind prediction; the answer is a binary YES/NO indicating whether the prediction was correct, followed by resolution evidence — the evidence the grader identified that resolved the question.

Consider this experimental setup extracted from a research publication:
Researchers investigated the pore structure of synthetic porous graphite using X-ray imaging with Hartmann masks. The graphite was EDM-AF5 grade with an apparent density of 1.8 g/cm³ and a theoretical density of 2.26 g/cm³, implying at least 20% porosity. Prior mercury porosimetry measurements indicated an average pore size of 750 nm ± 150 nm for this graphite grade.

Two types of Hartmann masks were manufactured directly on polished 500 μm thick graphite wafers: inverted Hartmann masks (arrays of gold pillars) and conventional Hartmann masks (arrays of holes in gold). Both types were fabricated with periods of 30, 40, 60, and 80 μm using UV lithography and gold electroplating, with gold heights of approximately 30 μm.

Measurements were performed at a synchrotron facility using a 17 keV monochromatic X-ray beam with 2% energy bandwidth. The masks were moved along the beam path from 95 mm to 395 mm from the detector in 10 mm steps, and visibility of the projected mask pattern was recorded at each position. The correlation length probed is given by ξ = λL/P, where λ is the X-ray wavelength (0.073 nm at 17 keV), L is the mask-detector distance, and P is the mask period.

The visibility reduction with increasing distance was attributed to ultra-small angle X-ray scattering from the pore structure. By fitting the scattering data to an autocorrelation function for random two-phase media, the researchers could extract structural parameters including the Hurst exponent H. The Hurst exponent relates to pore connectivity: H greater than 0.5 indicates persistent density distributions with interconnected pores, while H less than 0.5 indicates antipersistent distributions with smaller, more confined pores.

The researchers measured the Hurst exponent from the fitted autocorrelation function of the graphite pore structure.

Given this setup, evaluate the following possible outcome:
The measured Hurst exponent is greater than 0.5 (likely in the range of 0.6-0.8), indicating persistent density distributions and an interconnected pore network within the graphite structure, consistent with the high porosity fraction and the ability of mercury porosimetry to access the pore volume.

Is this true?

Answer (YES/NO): NO